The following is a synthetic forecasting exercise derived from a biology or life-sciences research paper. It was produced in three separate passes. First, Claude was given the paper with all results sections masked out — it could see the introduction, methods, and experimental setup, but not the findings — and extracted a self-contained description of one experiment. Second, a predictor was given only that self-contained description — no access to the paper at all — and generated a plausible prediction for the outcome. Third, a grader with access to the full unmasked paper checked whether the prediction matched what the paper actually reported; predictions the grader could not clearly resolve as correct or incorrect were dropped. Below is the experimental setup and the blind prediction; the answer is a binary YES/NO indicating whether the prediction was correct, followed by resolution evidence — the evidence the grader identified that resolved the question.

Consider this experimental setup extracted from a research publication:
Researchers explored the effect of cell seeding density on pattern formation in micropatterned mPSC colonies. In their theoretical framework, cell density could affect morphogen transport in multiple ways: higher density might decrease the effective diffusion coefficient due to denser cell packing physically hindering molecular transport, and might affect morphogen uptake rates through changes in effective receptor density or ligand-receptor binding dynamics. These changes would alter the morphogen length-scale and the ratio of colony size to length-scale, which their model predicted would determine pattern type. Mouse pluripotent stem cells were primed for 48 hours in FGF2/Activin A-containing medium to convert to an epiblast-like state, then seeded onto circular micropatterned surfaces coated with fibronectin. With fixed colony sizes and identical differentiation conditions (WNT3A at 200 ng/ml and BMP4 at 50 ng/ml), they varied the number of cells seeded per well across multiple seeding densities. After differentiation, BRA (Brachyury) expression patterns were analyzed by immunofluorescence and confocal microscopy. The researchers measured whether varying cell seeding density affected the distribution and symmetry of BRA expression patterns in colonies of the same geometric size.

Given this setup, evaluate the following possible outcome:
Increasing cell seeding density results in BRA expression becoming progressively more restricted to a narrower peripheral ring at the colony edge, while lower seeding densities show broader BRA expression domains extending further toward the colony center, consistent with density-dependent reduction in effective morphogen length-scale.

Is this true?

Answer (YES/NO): NO